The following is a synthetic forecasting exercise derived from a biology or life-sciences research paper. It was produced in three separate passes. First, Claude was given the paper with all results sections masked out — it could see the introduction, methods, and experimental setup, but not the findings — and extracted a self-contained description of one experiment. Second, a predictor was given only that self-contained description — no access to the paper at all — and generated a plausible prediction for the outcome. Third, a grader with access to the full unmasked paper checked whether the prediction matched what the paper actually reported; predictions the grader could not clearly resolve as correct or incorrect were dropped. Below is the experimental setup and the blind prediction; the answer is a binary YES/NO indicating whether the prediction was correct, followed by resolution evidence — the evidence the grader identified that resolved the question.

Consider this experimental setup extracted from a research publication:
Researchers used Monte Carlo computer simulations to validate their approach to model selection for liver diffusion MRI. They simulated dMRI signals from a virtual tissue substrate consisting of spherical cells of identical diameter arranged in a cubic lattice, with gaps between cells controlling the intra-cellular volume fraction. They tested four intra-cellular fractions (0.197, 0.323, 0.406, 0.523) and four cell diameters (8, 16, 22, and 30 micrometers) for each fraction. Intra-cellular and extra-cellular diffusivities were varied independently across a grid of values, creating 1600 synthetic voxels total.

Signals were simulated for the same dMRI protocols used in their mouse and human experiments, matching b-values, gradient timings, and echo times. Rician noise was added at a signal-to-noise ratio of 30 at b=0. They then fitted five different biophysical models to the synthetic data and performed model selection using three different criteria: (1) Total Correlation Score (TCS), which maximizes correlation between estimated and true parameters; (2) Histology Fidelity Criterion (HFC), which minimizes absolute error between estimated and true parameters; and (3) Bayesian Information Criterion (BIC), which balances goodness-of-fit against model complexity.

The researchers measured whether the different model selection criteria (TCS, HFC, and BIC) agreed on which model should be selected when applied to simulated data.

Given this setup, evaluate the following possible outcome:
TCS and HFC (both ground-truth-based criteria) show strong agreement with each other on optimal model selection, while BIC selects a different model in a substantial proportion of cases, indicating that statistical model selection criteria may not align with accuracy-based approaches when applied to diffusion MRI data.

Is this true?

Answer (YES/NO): NO